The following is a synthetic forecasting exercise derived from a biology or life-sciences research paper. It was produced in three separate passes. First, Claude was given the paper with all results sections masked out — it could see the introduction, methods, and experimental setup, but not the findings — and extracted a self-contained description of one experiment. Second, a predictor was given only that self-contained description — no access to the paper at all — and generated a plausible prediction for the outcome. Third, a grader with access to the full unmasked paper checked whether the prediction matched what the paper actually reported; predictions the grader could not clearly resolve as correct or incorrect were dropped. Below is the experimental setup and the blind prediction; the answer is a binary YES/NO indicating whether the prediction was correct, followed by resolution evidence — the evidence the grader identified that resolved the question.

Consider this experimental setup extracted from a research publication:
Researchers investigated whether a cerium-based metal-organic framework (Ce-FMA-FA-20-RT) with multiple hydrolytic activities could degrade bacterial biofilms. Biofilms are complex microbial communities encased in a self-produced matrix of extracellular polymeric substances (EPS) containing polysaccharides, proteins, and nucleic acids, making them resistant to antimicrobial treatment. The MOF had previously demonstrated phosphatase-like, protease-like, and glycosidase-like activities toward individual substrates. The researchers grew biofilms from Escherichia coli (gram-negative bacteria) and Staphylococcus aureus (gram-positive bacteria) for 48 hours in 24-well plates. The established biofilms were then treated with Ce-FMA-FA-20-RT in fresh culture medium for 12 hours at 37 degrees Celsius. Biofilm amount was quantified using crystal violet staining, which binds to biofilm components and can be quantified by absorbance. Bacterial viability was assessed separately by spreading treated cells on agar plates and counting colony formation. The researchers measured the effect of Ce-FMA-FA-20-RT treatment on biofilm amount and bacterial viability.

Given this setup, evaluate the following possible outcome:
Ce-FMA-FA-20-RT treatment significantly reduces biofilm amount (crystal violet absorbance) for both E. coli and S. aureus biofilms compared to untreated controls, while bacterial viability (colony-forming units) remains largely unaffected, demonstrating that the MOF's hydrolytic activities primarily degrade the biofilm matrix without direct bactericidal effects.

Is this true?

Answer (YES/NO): YES